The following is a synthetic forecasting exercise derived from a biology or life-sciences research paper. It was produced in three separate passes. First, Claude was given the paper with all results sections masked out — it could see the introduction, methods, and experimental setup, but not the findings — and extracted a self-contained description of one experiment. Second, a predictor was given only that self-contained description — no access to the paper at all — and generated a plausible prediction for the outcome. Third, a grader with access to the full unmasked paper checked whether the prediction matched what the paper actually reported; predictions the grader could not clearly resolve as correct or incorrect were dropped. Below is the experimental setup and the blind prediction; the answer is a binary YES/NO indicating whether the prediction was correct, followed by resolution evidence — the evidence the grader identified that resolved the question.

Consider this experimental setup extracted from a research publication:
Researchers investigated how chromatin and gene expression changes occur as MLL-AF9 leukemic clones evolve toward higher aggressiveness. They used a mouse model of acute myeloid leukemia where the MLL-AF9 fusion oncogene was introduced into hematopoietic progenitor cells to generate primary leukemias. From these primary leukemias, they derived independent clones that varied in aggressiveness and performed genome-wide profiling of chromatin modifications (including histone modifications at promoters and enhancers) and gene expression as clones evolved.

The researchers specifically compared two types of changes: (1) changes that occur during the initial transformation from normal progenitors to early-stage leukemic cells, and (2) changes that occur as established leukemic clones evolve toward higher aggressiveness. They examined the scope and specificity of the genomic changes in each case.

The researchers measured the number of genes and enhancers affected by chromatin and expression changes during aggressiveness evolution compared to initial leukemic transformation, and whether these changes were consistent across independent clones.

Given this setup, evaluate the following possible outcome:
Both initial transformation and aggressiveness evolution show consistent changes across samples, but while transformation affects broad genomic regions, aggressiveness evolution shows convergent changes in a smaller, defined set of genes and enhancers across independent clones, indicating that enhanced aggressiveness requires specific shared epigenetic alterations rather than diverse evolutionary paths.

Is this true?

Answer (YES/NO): NO